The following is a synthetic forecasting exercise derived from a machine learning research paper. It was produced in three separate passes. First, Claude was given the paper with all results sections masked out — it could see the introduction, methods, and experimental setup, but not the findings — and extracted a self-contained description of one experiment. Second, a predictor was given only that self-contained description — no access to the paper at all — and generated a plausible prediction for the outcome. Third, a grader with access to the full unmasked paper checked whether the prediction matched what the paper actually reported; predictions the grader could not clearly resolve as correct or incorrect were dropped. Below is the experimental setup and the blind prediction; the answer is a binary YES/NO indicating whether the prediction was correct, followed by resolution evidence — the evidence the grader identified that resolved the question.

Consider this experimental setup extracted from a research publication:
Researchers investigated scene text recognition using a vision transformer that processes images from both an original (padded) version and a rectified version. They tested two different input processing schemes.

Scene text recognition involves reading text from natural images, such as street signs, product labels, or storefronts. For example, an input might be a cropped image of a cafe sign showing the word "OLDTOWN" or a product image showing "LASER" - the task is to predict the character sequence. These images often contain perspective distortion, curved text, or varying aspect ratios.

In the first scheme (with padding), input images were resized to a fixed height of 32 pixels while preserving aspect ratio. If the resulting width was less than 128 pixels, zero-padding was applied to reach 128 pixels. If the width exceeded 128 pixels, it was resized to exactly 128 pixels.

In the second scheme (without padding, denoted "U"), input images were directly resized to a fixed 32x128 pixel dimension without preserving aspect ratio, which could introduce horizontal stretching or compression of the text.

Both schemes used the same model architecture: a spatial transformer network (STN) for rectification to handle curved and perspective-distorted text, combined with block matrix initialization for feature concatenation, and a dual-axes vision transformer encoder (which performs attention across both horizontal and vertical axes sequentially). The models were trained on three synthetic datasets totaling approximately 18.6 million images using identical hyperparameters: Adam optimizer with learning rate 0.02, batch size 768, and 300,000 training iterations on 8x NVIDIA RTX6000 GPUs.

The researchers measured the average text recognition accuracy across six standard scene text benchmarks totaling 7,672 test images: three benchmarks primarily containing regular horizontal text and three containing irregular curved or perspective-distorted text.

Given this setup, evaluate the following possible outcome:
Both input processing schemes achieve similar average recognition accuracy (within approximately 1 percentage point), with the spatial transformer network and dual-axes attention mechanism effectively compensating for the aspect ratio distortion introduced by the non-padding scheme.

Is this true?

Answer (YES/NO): NO